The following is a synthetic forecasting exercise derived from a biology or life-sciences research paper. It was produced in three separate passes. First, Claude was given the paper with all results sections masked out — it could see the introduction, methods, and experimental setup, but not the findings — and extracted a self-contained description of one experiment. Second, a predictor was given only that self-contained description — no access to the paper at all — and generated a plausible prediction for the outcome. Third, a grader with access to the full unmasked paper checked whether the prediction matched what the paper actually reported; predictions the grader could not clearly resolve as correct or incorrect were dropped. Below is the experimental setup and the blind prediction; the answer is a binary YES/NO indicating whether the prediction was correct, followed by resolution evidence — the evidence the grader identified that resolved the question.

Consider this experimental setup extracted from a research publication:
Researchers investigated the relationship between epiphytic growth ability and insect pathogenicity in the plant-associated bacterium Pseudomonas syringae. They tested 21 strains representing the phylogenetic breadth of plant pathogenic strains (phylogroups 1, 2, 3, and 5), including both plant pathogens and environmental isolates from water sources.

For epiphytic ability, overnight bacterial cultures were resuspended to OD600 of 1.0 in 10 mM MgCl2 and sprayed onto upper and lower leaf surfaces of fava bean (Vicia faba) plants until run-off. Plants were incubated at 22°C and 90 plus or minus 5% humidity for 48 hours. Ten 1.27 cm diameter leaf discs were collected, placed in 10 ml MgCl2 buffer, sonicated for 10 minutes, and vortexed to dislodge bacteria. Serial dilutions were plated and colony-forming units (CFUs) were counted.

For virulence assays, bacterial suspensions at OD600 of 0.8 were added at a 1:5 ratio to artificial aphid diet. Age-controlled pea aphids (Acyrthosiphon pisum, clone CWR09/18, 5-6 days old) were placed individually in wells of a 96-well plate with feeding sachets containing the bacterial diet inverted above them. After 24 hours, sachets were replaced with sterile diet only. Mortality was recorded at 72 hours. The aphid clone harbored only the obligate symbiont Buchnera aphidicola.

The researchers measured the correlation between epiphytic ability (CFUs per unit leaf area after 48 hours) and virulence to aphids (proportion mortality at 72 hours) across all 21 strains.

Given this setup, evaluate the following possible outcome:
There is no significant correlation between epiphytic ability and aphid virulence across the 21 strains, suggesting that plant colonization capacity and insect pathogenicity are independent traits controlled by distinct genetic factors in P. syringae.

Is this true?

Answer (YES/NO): NO